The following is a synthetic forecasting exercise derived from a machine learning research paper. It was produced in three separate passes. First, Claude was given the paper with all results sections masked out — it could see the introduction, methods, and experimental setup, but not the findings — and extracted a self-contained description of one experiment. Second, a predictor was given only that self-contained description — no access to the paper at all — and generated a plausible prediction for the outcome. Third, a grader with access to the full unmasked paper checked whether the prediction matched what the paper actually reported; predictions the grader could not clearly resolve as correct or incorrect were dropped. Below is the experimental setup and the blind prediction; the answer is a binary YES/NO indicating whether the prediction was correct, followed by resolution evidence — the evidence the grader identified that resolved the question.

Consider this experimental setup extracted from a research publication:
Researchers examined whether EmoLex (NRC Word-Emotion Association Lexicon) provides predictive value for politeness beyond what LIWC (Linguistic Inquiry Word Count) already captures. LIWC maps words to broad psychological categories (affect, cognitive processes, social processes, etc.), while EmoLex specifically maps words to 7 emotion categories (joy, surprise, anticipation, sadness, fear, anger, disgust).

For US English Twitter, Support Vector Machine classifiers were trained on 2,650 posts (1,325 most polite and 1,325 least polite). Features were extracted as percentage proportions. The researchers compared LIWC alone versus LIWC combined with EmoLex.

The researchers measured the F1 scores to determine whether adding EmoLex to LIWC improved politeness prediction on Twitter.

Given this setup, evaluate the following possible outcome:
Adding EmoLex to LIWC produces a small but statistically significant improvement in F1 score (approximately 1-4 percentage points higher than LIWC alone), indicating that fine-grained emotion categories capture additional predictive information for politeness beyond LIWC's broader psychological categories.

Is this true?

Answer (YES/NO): NO